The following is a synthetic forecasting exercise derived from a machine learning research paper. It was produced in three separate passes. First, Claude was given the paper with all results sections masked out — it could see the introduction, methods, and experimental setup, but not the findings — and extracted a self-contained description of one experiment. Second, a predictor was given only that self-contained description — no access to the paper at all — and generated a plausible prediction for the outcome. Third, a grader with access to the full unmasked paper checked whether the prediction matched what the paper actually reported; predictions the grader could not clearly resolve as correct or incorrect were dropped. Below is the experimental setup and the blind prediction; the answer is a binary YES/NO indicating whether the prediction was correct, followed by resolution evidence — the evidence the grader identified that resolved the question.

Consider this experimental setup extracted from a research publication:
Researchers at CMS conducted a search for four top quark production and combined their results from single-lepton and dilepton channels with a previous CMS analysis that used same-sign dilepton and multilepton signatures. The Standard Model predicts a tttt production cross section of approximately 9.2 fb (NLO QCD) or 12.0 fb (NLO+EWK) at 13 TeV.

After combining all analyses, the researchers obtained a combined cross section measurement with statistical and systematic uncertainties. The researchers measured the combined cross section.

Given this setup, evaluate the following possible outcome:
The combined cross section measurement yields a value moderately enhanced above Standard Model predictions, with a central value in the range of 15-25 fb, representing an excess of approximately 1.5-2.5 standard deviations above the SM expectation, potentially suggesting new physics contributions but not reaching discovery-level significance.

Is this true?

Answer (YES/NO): NO